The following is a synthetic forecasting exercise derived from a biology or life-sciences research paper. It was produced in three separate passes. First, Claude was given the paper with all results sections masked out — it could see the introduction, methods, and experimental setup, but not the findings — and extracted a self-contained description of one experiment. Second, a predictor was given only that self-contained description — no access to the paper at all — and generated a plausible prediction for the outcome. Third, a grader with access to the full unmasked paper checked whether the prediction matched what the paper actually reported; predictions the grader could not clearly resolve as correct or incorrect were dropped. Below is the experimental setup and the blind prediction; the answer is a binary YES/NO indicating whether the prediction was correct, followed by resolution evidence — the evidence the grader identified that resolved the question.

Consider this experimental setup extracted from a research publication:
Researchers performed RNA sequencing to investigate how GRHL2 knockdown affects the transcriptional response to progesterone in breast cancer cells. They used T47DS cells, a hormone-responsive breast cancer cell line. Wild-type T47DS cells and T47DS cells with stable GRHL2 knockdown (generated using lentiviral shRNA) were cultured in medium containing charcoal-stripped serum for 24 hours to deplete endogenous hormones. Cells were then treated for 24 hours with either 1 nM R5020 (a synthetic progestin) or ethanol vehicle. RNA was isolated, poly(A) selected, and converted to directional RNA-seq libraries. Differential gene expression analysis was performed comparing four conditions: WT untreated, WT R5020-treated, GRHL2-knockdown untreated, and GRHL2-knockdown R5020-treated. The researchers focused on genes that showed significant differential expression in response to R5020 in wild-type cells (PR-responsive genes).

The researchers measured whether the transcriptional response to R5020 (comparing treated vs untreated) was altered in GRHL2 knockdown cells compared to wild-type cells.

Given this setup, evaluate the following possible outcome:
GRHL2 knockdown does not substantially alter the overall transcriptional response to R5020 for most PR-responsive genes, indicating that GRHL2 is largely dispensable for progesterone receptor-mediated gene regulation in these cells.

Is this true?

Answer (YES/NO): NO